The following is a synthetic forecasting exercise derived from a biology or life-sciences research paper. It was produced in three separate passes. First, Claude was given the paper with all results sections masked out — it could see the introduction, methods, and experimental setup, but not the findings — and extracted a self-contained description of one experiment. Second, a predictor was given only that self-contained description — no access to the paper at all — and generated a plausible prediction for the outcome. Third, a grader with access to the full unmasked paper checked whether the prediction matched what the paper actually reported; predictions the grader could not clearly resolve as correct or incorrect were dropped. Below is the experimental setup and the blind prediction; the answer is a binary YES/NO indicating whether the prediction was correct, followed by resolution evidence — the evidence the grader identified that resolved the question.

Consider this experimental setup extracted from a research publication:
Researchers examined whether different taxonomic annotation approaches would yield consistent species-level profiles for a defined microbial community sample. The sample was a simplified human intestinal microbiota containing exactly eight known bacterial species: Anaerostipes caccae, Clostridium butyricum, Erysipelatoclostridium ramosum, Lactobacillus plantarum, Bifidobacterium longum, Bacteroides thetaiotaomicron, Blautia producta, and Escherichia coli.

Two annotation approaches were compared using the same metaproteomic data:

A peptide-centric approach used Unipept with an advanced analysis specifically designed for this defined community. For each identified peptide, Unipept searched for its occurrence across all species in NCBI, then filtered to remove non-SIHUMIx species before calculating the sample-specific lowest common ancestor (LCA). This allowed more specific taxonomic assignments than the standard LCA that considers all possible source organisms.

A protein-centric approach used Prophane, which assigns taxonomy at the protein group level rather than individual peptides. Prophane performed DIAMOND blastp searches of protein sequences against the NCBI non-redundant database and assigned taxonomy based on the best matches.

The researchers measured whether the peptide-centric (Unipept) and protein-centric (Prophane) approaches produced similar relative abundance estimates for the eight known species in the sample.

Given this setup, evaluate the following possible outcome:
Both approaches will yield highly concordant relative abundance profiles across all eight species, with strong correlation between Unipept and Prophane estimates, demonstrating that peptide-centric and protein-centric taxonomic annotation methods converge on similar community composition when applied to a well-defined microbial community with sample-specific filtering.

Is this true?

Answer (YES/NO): NO